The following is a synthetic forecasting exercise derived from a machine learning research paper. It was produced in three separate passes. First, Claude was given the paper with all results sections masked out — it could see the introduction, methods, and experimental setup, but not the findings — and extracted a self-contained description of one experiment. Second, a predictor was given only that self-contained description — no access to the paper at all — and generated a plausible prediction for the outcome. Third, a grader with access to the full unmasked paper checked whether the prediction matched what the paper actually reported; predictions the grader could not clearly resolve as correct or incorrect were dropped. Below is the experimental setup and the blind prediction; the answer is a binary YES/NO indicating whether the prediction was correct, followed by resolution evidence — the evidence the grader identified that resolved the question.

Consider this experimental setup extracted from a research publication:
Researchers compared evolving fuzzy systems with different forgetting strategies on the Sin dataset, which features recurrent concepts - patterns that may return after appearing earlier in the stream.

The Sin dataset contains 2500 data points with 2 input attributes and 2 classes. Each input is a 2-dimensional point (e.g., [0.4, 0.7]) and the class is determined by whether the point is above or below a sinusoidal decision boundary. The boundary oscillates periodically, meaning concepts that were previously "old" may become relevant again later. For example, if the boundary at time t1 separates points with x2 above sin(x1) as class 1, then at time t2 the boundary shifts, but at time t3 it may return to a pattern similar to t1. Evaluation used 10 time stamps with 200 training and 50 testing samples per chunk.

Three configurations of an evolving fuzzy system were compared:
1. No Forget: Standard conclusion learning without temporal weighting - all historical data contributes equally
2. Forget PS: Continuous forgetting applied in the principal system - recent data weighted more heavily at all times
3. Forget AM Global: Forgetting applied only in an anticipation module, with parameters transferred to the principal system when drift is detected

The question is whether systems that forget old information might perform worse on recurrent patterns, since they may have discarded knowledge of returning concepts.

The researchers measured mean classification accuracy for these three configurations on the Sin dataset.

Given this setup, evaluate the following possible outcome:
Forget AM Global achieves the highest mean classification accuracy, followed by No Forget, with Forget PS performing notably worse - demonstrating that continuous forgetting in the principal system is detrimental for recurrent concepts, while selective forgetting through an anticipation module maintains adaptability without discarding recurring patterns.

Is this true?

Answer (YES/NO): NO